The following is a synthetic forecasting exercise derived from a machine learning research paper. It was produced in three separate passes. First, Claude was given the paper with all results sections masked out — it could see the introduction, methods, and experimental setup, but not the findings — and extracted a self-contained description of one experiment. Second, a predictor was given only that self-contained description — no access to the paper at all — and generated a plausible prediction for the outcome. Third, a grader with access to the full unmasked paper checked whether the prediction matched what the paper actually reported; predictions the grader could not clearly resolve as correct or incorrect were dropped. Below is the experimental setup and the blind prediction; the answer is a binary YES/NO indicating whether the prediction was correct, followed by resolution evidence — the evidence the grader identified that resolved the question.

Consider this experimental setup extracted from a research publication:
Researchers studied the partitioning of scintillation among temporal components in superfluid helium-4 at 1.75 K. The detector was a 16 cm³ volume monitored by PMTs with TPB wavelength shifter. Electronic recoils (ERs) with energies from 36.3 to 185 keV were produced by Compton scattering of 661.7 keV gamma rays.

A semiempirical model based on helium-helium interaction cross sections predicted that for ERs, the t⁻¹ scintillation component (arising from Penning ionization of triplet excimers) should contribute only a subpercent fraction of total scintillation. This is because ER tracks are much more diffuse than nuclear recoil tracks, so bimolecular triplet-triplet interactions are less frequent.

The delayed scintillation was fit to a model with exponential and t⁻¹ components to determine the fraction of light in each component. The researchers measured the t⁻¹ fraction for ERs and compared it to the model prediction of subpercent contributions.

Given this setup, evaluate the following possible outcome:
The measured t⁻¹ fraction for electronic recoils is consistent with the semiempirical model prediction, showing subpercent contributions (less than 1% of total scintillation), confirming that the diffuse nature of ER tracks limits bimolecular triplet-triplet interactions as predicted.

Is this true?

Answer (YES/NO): NO